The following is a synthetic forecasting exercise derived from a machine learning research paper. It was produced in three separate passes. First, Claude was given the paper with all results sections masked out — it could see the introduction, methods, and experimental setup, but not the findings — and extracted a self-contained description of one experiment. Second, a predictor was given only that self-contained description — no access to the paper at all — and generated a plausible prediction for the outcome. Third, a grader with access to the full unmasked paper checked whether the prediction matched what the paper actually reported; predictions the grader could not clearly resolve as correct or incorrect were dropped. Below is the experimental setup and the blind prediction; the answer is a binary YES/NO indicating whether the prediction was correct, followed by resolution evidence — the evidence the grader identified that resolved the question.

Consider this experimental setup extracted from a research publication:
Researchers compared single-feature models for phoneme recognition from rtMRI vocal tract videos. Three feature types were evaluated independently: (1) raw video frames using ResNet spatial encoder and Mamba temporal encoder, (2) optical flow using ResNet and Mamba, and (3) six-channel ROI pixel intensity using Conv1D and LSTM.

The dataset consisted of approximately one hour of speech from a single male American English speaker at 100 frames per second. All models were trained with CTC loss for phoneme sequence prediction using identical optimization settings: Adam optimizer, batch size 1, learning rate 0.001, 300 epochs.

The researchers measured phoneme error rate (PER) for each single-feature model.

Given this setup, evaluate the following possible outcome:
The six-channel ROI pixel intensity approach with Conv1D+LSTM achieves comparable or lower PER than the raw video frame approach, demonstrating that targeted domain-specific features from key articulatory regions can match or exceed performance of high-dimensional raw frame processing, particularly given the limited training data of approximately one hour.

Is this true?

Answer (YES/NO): NO